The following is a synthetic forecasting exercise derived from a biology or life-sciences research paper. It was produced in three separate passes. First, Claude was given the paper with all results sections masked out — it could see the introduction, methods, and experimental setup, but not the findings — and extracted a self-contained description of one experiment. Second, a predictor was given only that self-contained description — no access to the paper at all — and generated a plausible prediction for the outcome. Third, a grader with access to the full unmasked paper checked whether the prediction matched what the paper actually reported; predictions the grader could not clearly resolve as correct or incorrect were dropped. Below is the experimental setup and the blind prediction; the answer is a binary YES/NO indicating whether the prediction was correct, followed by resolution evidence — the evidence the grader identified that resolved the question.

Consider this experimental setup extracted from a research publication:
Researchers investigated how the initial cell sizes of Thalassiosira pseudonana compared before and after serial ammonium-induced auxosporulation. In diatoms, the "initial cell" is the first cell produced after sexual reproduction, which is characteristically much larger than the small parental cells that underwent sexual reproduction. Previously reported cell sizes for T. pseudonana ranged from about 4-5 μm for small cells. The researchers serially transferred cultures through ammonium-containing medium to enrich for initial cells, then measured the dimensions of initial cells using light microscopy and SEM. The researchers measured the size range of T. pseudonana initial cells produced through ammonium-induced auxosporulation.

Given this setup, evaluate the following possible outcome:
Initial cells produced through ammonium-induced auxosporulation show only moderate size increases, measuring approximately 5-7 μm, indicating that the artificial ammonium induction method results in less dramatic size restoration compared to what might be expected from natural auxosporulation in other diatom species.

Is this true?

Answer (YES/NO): NO